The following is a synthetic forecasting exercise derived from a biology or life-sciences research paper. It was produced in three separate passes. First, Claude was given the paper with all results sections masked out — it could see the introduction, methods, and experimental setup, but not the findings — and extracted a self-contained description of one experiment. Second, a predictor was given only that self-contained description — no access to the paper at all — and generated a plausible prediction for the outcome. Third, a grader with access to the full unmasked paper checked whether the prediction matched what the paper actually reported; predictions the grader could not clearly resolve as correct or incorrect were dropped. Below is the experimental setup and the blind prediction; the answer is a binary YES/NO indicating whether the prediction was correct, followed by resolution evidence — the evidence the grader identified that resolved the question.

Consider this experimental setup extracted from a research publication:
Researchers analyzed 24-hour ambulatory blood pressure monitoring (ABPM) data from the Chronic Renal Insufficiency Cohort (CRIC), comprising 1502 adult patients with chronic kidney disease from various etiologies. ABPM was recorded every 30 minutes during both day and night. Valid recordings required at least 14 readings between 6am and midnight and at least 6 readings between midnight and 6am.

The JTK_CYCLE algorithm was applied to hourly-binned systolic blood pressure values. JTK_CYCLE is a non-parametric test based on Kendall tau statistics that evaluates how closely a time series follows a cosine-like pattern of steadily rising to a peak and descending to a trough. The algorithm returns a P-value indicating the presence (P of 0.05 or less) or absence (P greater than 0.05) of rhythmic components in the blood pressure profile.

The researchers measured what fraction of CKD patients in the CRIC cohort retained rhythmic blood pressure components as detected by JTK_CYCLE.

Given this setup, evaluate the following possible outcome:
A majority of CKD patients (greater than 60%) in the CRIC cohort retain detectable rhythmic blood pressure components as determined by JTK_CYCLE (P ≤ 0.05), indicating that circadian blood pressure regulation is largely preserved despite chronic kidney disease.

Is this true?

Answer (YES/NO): NO